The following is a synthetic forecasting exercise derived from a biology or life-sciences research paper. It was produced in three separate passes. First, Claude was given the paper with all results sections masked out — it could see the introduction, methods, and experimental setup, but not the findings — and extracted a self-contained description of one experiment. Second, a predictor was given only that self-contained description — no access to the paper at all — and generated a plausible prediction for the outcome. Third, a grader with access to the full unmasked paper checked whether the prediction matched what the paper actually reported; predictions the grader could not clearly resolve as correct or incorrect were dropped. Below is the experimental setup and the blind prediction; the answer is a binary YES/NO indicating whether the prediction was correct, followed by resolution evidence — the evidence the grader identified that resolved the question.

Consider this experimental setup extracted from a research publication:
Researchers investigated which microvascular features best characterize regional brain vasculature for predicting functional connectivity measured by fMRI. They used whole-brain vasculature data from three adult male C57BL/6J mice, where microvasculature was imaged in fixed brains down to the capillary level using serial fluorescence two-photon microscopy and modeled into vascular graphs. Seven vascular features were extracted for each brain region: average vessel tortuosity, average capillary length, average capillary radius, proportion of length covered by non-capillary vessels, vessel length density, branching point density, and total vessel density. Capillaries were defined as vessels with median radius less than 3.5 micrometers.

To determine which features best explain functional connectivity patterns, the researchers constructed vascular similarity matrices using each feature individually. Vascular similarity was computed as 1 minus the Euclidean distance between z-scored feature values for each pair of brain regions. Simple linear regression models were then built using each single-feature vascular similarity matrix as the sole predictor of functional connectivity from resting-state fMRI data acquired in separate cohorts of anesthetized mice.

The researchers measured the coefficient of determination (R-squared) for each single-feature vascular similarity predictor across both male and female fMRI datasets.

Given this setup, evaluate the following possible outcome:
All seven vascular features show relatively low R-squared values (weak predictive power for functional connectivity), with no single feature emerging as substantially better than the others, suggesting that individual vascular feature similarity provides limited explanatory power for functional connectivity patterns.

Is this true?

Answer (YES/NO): NO